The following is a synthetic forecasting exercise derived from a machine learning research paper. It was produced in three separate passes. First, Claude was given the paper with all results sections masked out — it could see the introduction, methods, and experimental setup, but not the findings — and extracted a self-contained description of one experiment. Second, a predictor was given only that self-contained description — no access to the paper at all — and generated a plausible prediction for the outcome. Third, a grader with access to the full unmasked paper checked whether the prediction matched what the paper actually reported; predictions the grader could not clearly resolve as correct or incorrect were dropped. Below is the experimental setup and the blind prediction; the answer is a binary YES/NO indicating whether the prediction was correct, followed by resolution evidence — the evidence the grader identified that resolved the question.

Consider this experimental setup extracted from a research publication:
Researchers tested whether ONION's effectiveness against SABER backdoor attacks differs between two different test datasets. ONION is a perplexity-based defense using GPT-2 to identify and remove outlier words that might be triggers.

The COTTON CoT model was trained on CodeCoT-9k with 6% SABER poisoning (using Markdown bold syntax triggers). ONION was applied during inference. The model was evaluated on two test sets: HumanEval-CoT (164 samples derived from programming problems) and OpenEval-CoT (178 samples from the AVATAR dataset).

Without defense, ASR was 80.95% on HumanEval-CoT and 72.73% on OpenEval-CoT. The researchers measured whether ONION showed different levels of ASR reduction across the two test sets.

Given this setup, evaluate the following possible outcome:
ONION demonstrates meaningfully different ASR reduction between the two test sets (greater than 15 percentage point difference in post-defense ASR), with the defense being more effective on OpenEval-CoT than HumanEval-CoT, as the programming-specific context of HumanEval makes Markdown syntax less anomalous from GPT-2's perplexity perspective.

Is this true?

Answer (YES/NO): NO